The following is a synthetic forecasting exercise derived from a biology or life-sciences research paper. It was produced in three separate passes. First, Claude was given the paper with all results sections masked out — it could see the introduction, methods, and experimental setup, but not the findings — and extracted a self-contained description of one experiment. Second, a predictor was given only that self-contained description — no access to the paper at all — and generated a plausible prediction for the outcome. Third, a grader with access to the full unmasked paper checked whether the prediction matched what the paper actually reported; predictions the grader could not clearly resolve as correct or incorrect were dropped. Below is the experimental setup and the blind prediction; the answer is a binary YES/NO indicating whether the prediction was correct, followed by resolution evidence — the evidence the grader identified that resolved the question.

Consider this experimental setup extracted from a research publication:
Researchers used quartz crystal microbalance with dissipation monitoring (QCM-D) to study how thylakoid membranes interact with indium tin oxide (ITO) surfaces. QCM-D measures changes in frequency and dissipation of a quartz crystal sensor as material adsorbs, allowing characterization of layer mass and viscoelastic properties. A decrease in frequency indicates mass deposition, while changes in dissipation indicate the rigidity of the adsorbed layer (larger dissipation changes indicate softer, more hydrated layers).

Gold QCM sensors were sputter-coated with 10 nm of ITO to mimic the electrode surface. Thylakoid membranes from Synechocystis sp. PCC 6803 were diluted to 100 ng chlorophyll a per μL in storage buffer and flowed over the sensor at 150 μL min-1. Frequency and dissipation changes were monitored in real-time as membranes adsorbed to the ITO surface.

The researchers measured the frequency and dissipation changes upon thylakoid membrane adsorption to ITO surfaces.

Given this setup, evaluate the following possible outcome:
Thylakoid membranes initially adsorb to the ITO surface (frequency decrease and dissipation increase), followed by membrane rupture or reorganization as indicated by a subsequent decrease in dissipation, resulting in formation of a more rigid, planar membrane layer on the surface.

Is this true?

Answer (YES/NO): NO